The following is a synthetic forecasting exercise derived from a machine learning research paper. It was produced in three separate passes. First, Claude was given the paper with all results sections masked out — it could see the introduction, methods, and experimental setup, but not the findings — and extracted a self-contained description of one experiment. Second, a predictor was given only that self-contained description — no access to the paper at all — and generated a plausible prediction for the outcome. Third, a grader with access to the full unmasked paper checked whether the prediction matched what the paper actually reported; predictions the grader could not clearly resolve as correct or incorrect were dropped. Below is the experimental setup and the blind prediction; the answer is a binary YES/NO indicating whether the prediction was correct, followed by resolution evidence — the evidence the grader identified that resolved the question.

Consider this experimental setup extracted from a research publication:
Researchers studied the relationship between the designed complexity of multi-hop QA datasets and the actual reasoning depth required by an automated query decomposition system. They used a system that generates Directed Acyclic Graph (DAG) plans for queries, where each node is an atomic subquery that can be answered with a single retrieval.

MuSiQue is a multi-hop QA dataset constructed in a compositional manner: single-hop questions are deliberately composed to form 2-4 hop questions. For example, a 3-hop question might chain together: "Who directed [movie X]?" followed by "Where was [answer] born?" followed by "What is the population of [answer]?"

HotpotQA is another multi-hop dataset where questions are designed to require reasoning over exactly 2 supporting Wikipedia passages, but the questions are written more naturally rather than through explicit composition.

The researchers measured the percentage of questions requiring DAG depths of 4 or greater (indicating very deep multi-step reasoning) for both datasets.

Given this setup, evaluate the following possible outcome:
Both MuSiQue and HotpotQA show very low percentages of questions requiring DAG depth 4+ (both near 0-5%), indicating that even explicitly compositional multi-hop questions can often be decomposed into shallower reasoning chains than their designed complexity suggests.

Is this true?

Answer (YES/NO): NO